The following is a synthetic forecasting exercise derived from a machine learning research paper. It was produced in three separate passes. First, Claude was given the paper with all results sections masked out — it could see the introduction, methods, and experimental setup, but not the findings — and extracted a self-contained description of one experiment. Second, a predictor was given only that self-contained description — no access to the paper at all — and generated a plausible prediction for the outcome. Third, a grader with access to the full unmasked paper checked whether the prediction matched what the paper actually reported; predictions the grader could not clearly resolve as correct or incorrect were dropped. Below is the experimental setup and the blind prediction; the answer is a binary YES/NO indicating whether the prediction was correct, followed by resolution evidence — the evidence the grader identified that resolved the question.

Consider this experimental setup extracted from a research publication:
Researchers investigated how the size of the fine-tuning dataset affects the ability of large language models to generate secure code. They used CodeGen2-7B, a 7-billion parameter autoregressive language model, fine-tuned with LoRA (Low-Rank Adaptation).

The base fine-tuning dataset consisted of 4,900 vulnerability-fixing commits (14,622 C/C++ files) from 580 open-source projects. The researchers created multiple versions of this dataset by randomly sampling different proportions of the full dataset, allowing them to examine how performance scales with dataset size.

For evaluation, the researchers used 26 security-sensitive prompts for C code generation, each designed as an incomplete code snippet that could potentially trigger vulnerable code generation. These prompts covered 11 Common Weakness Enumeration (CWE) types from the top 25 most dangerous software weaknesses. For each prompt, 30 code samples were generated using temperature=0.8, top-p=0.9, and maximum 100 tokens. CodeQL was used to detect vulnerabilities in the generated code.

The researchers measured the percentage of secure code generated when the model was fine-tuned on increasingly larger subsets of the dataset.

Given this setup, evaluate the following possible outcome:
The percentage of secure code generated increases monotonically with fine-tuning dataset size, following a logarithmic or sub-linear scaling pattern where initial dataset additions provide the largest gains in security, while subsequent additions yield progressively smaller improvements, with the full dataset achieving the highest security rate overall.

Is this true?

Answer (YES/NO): NO